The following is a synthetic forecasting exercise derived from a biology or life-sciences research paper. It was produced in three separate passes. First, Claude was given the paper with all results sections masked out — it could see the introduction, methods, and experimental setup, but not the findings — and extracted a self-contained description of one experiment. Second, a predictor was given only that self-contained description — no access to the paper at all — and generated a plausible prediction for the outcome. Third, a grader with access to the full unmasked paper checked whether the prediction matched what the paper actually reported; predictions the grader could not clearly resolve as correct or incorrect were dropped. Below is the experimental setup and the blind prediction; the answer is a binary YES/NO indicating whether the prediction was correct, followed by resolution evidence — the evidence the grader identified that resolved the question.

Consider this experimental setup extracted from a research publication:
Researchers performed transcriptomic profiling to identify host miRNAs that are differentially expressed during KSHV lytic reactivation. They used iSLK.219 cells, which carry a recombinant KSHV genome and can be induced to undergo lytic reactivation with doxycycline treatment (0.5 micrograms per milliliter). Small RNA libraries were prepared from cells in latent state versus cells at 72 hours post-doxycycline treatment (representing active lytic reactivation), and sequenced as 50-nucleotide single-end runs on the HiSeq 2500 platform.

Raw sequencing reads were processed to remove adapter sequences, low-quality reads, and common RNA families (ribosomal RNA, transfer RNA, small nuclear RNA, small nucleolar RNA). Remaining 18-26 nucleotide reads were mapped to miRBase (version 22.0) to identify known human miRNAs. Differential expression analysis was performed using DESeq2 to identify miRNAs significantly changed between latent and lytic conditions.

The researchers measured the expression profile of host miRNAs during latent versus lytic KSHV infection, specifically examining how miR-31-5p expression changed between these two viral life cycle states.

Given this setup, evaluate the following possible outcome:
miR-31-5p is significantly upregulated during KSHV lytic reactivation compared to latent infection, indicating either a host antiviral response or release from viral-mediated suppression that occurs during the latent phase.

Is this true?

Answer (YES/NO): NO